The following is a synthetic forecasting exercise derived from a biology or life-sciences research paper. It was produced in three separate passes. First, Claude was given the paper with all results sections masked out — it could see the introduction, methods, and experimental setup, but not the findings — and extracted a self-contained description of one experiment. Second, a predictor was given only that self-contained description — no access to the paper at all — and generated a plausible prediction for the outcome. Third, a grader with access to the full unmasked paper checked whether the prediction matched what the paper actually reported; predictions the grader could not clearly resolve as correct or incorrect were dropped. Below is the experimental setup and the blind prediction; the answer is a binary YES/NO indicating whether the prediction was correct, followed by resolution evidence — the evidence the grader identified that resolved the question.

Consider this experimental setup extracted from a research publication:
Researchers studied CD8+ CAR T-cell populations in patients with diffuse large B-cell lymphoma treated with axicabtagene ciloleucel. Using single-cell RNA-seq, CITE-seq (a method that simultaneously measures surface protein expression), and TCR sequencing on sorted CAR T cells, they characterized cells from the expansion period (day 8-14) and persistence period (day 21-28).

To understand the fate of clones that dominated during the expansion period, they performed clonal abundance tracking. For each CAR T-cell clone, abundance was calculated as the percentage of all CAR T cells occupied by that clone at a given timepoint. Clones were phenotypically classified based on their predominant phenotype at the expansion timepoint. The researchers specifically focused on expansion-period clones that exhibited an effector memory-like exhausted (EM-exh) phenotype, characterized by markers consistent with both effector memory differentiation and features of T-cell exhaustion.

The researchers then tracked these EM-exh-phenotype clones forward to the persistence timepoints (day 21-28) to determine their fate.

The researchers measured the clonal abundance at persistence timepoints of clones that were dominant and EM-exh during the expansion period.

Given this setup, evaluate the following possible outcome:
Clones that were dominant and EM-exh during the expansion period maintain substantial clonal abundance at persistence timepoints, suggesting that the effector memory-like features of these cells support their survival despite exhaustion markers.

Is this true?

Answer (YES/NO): NO